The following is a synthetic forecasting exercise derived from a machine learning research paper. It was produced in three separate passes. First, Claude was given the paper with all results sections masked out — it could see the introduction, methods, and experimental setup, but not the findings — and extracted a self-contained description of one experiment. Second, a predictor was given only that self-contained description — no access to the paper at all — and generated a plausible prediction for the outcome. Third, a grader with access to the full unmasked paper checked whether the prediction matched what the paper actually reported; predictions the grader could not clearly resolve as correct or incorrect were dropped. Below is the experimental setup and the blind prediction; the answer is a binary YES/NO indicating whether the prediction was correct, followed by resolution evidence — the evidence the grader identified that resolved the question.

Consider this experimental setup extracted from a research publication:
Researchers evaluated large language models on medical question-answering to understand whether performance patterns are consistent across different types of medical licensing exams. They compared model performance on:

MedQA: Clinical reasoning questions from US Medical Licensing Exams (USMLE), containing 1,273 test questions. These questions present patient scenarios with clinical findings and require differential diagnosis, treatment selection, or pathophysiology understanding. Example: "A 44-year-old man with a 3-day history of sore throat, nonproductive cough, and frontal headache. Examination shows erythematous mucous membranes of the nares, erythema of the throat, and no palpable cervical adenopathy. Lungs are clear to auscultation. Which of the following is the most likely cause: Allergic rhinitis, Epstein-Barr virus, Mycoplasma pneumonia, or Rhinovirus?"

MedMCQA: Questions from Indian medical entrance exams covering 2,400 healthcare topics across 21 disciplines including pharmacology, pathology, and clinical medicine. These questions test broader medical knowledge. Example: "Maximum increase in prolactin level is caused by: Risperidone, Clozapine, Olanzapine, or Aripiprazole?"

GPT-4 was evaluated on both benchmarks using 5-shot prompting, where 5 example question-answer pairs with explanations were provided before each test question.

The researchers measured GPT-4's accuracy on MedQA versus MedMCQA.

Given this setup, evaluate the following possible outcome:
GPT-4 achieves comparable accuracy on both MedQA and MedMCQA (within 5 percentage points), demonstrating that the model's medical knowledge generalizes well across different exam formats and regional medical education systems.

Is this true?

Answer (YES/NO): NO